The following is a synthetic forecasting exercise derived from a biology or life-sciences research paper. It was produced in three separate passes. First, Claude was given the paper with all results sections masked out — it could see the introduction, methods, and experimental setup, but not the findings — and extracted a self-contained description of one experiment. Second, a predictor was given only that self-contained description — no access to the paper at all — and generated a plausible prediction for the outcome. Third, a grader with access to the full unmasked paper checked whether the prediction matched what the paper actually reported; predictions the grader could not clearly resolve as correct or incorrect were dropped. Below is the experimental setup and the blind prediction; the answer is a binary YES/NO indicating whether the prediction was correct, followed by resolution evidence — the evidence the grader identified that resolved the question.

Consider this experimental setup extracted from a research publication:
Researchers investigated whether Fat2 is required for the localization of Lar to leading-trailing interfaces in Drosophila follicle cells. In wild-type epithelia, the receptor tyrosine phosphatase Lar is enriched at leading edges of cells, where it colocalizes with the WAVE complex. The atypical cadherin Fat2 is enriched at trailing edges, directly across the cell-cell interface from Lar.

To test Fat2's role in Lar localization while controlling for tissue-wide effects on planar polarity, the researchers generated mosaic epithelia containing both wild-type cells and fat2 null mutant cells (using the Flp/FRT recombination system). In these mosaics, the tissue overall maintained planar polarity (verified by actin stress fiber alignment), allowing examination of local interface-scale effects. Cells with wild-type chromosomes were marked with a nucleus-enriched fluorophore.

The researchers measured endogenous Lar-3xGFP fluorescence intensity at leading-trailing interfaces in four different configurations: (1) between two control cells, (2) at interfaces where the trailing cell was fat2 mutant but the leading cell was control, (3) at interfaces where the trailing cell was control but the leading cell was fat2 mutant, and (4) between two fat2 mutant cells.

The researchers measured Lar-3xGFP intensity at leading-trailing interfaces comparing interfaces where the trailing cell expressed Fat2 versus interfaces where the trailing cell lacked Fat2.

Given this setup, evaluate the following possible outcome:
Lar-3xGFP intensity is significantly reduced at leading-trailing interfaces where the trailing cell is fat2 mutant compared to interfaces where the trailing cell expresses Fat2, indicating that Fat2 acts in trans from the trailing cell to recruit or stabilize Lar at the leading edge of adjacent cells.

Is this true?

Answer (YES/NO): YES